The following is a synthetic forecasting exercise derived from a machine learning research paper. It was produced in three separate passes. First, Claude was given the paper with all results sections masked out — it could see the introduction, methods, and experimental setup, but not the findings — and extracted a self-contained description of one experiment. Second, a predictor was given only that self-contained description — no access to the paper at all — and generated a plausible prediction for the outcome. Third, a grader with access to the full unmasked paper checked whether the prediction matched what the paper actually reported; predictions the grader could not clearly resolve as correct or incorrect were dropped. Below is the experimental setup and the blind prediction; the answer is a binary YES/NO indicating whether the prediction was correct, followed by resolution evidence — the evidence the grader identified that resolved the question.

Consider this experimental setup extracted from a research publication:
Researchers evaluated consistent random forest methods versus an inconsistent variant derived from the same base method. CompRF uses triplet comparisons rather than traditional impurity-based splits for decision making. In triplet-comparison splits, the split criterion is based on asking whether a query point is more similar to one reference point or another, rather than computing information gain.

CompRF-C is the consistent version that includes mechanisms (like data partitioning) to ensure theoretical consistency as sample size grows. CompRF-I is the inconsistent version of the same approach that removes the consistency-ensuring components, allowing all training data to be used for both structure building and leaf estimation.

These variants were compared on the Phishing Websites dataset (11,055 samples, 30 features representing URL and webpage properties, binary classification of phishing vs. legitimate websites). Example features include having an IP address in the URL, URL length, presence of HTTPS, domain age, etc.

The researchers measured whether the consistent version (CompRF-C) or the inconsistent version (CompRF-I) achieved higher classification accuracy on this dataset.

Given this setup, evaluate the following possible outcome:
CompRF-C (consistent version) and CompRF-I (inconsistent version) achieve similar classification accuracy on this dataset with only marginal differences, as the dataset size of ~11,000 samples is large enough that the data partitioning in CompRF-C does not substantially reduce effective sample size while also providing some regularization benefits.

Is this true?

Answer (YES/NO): NO